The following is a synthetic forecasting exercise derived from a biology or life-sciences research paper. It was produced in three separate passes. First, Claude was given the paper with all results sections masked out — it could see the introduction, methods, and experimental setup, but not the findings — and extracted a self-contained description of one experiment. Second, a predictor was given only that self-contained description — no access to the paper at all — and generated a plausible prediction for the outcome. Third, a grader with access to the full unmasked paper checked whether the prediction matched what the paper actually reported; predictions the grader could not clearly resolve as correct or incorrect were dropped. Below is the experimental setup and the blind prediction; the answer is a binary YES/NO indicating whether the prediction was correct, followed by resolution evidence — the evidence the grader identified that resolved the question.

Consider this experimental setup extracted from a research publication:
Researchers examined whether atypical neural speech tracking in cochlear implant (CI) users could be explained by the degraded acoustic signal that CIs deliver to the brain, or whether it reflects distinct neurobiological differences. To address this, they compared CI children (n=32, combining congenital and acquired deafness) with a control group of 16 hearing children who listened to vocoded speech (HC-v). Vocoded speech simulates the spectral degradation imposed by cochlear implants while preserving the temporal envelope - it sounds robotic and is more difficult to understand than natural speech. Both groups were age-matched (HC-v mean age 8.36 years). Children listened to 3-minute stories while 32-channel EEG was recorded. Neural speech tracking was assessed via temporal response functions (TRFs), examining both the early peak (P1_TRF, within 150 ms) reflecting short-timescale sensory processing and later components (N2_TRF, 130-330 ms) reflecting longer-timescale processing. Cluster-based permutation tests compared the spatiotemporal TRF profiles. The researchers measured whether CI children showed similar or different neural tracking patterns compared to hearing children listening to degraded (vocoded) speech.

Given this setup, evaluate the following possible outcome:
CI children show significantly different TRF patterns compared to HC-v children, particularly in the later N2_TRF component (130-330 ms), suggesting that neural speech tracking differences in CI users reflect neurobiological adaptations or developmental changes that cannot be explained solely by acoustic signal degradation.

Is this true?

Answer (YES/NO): YES